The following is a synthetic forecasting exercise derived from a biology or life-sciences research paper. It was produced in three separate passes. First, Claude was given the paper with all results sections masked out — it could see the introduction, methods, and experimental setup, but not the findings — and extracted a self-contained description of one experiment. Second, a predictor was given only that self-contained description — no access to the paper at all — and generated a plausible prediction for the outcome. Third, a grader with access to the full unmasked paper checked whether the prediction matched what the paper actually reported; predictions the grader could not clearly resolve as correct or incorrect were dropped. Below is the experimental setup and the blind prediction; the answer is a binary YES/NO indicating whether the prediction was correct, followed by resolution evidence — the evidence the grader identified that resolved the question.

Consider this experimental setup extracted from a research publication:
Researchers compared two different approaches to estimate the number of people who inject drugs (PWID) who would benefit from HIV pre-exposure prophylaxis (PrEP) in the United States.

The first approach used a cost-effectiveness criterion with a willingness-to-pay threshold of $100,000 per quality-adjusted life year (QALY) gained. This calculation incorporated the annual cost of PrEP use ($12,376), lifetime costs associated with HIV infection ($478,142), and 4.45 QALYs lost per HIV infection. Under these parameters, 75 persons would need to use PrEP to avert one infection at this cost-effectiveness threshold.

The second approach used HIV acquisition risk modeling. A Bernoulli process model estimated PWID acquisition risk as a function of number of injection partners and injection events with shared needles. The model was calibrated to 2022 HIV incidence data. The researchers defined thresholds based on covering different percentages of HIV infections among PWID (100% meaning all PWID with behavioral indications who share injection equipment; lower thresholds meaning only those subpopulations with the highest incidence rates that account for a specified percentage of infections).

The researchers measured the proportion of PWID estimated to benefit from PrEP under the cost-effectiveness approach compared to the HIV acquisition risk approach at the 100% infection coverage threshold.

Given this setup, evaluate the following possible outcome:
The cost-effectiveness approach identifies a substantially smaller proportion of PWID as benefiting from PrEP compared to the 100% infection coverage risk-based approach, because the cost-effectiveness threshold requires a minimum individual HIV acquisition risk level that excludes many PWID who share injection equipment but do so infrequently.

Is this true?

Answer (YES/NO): YES